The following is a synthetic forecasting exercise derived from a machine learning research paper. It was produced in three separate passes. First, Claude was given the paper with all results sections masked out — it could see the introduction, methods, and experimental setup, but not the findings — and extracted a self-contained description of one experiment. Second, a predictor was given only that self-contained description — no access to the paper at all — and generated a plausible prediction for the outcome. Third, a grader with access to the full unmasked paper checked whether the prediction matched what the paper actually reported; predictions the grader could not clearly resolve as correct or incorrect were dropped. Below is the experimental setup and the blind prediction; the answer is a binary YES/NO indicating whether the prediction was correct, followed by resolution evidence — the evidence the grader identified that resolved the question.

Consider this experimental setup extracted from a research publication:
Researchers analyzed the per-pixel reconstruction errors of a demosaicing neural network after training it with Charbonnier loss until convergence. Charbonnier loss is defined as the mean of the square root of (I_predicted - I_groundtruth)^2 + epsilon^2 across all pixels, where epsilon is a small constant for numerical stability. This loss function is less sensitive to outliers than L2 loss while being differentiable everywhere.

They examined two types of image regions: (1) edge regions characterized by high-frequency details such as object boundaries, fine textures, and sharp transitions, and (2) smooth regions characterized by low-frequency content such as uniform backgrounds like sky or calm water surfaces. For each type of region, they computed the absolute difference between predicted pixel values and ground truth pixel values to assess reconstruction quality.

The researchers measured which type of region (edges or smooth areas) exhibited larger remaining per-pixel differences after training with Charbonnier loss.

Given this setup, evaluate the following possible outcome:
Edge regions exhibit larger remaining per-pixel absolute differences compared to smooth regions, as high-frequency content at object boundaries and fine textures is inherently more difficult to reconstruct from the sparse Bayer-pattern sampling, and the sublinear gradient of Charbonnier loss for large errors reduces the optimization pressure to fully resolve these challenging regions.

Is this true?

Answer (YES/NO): YES